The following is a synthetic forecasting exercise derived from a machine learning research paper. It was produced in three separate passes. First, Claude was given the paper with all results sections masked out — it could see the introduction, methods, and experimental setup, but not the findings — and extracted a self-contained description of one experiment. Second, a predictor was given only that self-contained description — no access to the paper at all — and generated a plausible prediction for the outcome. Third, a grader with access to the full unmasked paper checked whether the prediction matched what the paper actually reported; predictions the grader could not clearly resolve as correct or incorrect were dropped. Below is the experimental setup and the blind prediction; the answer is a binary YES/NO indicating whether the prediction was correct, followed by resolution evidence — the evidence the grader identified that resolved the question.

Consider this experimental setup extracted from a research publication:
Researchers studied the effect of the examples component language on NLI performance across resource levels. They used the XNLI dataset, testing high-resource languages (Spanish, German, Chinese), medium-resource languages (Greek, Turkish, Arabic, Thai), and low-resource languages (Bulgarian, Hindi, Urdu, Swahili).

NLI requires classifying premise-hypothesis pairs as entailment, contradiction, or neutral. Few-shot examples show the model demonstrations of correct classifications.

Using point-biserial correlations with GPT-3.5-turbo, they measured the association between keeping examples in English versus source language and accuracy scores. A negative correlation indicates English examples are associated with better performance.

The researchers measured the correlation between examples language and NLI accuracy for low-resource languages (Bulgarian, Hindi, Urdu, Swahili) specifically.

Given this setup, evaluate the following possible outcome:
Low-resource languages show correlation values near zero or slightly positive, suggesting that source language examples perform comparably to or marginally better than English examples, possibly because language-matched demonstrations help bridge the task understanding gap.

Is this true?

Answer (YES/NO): NO